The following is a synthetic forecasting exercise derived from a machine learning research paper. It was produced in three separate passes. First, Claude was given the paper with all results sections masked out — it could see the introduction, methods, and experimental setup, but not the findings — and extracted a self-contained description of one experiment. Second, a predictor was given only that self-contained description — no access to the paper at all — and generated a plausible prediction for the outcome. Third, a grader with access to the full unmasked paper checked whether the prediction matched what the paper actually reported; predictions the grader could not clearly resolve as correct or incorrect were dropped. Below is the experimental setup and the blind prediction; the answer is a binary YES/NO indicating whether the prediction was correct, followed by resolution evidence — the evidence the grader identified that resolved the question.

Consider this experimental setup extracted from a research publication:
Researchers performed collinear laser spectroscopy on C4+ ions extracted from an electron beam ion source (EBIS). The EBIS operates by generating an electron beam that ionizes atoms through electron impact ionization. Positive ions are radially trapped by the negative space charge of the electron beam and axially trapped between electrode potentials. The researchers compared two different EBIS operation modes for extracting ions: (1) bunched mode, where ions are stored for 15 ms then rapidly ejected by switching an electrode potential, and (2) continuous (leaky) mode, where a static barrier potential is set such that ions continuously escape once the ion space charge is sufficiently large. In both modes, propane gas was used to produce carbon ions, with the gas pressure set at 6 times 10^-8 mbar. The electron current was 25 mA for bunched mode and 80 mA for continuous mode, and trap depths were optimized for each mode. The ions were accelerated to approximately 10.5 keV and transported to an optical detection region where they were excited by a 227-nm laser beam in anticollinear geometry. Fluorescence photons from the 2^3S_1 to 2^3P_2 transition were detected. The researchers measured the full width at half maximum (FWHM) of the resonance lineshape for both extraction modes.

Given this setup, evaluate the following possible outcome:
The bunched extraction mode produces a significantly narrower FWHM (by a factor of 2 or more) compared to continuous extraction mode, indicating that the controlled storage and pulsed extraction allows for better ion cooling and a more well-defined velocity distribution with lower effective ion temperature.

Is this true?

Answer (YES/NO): NO